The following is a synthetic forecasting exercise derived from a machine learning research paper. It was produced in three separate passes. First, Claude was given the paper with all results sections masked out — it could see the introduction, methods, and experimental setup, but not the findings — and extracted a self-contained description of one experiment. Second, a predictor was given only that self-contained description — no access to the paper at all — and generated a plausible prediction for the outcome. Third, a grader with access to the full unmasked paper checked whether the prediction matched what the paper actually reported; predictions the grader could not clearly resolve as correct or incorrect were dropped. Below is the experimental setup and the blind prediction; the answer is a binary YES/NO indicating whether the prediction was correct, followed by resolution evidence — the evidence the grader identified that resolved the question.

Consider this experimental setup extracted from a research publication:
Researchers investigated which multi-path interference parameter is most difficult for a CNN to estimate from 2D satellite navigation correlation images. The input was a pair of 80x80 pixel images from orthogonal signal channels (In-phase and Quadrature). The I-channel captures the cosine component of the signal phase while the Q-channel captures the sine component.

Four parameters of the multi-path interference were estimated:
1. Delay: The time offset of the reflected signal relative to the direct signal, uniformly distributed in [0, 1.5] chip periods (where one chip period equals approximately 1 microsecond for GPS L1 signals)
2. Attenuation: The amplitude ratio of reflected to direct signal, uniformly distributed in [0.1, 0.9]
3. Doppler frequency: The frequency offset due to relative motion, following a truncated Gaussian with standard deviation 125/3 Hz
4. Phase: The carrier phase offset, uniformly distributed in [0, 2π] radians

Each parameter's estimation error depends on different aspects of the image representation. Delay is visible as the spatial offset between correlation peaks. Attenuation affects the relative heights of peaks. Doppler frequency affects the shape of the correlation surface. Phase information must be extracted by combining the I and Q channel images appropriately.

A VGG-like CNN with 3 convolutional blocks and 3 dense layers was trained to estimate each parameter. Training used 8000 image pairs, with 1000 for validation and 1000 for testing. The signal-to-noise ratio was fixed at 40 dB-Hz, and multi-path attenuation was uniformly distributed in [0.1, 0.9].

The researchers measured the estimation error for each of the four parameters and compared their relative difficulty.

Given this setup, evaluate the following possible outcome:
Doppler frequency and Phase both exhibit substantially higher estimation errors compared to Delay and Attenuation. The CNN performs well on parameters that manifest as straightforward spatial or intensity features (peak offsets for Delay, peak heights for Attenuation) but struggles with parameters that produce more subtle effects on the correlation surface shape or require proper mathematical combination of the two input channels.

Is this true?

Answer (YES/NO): NO